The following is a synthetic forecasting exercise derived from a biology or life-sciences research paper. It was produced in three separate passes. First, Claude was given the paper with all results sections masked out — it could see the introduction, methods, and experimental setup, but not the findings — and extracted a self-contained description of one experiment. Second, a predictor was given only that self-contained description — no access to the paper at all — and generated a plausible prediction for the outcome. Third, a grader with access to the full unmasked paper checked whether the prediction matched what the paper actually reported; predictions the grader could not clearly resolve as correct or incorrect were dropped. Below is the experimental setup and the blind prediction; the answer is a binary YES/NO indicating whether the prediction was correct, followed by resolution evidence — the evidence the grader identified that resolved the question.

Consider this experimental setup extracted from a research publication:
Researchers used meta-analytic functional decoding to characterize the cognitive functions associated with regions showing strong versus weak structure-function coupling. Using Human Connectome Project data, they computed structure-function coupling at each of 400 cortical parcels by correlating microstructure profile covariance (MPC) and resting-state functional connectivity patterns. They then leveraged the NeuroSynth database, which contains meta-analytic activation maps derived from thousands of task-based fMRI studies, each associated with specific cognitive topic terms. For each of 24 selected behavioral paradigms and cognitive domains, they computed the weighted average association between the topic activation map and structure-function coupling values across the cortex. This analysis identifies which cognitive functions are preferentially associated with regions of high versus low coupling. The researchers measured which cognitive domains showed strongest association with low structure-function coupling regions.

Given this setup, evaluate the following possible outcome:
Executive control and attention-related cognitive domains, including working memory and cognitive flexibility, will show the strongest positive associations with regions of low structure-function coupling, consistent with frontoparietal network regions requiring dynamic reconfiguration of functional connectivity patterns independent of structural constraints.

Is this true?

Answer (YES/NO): NO